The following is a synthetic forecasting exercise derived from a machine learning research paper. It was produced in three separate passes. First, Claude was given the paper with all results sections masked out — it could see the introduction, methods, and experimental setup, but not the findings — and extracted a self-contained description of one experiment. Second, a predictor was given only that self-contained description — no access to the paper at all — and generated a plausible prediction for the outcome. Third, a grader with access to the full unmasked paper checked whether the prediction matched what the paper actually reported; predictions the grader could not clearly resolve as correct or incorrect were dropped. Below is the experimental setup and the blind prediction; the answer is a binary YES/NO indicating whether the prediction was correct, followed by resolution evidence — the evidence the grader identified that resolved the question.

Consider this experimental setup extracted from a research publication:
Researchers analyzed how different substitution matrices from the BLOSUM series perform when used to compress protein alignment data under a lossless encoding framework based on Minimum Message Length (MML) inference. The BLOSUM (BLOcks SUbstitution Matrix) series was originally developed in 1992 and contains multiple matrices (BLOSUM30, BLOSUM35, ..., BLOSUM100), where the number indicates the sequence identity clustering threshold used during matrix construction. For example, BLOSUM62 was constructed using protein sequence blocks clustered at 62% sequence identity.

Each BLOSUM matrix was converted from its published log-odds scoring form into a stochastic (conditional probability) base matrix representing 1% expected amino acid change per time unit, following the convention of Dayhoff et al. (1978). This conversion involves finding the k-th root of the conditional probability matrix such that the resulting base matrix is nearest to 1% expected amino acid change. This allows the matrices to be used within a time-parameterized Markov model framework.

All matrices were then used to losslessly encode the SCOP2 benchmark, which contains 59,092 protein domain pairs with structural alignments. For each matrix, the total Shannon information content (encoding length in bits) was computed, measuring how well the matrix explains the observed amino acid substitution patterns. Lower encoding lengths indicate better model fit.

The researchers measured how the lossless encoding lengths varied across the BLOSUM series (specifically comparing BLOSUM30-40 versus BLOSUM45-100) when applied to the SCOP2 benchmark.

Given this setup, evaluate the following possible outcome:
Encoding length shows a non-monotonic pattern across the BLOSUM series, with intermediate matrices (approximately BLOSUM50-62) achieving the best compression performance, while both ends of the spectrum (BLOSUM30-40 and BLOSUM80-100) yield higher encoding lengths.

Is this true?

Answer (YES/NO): NO